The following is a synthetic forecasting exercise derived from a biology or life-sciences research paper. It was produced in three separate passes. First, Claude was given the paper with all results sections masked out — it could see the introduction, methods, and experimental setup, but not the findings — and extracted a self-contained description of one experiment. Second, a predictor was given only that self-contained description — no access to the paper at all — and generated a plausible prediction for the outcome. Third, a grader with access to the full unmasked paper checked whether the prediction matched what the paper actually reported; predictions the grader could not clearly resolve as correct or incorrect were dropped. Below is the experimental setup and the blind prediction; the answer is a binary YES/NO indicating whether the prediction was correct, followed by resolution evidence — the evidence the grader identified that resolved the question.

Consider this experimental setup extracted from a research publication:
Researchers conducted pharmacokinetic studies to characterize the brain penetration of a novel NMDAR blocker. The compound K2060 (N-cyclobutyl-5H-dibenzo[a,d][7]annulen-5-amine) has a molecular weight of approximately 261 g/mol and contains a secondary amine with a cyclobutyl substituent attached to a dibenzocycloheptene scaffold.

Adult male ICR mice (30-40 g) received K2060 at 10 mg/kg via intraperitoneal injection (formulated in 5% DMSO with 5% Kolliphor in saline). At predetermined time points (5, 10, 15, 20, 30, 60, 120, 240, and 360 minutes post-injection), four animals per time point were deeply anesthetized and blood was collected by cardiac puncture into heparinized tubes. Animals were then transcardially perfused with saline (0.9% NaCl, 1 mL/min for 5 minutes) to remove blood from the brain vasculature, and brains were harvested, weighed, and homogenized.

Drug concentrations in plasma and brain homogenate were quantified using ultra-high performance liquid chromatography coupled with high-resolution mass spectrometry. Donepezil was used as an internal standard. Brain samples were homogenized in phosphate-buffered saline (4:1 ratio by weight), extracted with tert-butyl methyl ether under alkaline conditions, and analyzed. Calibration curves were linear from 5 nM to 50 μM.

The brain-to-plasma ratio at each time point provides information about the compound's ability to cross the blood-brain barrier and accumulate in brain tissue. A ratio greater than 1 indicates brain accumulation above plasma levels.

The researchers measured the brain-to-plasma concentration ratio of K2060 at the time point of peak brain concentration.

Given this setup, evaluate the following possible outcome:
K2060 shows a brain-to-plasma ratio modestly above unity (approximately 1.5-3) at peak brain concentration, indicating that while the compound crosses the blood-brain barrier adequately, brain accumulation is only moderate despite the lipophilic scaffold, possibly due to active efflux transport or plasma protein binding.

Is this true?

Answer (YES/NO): NO